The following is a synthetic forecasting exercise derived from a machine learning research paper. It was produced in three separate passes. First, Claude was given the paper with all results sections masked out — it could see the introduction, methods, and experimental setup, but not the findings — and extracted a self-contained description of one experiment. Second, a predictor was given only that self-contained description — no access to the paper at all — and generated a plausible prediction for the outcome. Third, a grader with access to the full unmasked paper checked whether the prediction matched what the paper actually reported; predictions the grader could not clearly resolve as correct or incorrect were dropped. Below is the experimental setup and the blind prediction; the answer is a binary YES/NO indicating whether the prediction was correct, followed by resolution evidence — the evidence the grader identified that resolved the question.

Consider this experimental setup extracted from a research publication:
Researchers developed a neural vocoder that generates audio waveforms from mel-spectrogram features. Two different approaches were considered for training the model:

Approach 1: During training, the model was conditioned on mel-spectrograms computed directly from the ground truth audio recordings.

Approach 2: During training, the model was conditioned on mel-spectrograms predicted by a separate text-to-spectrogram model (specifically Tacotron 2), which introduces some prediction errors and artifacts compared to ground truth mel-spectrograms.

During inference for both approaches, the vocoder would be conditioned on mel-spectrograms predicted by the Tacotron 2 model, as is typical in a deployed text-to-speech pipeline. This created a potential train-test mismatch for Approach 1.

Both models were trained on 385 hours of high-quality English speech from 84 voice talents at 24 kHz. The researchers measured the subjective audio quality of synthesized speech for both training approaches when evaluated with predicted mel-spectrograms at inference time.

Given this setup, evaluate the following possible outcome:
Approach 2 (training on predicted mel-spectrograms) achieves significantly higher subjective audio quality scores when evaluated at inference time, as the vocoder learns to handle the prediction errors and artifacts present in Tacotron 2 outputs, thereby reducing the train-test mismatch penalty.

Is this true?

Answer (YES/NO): NO